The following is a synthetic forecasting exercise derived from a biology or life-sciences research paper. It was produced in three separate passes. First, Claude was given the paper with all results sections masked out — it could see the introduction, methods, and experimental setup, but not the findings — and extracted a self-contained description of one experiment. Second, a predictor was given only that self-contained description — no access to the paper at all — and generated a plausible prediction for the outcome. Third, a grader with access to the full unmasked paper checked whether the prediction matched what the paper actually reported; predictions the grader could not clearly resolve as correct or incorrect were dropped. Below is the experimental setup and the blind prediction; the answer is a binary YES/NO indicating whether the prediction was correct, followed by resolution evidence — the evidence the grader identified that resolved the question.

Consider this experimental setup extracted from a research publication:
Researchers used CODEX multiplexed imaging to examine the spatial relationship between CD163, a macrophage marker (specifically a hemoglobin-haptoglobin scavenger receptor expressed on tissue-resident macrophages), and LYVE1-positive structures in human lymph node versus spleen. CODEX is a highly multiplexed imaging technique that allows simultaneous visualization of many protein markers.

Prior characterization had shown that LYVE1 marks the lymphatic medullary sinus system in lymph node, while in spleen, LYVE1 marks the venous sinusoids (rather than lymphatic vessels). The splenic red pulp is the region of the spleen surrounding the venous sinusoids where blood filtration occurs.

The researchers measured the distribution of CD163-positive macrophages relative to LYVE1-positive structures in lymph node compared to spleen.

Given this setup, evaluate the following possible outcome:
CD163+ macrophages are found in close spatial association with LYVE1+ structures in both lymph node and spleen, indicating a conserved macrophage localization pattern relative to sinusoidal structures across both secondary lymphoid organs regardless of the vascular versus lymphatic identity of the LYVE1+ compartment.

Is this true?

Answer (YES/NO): NO